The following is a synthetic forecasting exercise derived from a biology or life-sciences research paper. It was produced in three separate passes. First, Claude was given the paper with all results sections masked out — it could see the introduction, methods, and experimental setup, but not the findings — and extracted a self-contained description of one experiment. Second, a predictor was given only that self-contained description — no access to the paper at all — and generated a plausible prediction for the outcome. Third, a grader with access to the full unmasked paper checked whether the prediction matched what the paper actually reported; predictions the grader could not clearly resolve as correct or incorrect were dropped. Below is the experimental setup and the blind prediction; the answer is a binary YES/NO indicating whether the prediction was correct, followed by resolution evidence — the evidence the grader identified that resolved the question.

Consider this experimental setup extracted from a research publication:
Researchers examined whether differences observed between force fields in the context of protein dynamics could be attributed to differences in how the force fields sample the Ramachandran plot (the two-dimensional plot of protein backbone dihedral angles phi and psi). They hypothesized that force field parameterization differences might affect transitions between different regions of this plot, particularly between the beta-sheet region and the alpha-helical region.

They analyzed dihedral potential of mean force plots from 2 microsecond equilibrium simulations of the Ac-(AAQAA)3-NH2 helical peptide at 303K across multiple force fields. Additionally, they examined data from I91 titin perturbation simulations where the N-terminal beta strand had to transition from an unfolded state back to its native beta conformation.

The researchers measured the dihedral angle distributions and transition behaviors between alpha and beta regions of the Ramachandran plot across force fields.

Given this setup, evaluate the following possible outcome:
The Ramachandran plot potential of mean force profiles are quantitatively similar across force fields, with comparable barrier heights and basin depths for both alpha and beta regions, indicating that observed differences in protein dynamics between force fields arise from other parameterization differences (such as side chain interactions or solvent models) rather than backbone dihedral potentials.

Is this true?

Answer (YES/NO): NO